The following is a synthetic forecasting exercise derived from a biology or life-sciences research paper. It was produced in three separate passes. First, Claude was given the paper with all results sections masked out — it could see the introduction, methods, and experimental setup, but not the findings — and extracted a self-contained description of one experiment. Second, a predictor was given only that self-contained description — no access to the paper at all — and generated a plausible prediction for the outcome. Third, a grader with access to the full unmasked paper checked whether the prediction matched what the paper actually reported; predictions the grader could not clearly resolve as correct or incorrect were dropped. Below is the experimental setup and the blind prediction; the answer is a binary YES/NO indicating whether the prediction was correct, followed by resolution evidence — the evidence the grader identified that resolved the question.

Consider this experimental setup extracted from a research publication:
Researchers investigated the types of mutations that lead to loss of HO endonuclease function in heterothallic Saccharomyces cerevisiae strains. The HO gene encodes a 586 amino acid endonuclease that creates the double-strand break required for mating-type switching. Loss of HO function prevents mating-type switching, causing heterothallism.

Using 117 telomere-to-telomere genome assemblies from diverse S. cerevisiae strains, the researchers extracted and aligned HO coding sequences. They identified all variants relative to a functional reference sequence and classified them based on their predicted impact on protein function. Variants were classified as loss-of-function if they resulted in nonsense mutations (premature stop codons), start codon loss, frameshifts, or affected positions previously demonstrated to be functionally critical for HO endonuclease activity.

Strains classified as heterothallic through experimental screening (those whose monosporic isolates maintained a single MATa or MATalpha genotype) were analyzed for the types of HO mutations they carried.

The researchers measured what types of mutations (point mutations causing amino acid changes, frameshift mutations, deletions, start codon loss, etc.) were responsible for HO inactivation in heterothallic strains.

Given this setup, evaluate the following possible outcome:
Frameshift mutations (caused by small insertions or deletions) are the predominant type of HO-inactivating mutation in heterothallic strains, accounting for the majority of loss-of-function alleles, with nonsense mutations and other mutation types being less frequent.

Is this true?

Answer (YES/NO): NO